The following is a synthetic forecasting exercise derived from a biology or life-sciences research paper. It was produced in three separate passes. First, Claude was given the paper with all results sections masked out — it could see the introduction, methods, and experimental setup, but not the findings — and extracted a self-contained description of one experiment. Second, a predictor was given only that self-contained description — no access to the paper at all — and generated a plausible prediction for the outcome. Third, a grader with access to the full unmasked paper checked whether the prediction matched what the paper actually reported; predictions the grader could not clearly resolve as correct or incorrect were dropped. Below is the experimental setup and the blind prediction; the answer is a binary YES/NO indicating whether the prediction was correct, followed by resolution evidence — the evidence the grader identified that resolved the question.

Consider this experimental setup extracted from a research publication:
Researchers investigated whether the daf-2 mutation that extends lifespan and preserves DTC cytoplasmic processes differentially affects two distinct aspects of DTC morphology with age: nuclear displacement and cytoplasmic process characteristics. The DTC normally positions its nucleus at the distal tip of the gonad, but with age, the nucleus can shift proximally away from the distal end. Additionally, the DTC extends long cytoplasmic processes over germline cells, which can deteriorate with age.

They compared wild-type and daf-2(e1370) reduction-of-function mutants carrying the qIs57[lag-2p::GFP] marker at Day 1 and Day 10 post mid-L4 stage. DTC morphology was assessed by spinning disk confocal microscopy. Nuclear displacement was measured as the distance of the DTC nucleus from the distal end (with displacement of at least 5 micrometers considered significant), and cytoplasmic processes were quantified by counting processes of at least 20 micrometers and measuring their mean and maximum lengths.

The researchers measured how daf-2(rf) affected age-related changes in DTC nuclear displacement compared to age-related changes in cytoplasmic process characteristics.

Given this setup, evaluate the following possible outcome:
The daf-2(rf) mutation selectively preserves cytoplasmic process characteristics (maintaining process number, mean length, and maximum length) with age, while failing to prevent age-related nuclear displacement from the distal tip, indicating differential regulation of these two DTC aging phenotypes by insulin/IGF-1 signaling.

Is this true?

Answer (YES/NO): YES